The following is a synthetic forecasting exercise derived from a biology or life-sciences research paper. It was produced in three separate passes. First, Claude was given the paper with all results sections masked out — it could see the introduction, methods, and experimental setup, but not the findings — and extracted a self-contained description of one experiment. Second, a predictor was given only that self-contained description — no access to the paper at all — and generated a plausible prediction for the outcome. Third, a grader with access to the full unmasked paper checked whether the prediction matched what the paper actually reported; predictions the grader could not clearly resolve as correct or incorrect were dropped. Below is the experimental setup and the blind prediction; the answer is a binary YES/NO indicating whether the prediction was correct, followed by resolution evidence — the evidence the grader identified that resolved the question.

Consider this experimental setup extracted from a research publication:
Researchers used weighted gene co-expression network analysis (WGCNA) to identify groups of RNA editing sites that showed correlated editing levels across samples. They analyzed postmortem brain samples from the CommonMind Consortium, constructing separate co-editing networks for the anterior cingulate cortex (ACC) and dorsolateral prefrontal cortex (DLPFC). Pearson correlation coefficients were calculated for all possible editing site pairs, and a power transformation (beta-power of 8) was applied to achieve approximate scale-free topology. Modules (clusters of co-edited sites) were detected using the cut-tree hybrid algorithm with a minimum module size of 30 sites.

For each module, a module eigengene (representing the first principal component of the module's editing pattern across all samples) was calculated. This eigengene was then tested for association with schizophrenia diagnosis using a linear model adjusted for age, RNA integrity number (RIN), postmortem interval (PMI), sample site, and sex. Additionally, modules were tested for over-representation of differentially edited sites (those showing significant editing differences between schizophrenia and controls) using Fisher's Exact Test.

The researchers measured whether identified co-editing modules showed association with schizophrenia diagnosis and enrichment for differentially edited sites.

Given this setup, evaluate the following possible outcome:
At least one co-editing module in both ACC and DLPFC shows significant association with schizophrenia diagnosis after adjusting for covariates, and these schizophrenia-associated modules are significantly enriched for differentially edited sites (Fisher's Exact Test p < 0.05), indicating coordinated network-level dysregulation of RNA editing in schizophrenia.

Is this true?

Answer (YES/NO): YES